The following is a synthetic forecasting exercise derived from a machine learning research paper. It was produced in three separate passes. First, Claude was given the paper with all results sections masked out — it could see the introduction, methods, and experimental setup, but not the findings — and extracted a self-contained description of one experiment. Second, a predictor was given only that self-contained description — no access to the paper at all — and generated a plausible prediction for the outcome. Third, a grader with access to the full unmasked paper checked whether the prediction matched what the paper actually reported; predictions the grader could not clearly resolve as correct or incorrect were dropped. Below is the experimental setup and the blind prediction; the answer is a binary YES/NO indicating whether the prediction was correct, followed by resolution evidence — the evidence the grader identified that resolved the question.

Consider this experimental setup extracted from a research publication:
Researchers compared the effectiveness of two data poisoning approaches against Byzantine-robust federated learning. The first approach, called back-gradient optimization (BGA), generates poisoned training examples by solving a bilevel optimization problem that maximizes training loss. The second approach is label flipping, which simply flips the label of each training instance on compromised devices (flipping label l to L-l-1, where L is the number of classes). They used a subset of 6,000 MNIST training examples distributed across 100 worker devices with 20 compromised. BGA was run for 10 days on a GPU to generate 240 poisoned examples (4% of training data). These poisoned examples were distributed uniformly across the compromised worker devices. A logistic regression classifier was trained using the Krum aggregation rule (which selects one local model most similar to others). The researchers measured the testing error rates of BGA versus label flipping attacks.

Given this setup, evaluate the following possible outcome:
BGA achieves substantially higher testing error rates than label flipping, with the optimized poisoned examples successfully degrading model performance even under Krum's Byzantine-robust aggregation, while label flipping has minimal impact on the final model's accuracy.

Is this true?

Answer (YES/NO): NO